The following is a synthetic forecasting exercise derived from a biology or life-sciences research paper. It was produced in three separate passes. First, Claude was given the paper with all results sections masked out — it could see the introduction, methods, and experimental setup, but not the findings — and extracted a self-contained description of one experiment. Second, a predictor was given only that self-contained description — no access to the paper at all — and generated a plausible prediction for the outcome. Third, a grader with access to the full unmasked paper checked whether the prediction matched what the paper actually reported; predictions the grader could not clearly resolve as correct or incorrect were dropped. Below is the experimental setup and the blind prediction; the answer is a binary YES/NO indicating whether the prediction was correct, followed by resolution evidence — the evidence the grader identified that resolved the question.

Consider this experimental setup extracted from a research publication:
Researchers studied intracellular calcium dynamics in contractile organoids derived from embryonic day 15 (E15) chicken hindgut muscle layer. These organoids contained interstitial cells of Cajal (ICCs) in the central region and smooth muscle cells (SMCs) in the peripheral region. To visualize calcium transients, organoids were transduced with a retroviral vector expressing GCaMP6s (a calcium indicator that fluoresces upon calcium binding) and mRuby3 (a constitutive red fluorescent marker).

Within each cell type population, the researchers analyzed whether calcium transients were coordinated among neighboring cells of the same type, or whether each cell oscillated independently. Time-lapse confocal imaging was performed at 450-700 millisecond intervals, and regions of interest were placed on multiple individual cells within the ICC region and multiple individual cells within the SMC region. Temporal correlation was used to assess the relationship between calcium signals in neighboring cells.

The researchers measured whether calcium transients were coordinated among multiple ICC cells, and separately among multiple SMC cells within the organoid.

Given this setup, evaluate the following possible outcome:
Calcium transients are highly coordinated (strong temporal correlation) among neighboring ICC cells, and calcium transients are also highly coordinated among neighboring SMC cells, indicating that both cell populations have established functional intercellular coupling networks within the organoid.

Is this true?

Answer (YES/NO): YES